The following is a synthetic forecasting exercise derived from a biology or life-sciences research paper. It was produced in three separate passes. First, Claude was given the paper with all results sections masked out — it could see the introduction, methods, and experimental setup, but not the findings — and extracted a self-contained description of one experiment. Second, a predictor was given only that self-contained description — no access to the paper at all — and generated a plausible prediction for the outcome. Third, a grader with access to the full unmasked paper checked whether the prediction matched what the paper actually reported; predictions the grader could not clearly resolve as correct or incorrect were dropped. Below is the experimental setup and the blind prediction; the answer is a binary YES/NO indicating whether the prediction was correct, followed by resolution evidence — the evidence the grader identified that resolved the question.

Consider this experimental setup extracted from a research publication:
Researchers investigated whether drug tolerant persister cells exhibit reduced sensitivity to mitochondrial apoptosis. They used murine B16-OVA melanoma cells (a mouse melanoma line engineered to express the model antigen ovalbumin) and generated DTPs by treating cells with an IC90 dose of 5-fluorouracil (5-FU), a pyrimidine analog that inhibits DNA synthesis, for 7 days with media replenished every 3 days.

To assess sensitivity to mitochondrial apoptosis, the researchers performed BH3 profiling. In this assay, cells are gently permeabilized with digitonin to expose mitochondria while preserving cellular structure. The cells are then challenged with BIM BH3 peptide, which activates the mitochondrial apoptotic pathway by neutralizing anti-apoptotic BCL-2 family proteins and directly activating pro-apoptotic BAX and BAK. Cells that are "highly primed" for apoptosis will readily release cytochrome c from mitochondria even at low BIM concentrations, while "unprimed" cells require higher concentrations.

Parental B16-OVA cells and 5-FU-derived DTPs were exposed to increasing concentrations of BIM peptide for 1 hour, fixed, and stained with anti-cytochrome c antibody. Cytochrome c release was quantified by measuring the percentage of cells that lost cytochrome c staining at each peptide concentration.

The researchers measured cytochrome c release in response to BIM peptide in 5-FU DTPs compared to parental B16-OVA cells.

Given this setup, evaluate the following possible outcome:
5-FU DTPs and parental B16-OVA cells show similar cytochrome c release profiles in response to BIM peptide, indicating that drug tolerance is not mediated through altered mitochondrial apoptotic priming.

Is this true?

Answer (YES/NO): NO